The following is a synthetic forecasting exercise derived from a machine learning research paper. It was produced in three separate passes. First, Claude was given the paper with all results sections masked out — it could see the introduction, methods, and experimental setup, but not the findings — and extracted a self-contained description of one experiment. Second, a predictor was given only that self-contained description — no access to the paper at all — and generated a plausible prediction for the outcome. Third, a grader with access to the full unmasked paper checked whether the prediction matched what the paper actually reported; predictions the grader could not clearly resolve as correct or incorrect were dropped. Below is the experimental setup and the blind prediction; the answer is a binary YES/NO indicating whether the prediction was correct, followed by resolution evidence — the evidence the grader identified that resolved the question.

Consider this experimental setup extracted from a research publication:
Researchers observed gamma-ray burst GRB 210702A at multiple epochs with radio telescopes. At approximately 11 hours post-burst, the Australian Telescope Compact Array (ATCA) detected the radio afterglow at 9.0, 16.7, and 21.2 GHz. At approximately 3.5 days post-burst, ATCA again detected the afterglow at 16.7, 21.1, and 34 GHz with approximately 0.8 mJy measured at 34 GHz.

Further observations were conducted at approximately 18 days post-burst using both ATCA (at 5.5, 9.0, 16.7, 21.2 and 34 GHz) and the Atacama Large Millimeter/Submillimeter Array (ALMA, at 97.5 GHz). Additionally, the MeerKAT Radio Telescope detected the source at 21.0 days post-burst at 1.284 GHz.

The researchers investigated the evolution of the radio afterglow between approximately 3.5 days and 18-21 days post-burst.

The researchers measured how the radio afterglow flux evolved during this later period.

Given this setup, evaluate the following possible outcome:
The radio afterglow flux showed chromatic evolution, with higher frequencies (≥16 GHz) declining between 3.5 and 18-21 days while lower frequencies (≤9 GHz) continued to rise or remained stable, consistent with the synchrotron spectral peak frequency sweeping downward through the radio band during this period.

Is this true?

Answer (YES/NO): NO